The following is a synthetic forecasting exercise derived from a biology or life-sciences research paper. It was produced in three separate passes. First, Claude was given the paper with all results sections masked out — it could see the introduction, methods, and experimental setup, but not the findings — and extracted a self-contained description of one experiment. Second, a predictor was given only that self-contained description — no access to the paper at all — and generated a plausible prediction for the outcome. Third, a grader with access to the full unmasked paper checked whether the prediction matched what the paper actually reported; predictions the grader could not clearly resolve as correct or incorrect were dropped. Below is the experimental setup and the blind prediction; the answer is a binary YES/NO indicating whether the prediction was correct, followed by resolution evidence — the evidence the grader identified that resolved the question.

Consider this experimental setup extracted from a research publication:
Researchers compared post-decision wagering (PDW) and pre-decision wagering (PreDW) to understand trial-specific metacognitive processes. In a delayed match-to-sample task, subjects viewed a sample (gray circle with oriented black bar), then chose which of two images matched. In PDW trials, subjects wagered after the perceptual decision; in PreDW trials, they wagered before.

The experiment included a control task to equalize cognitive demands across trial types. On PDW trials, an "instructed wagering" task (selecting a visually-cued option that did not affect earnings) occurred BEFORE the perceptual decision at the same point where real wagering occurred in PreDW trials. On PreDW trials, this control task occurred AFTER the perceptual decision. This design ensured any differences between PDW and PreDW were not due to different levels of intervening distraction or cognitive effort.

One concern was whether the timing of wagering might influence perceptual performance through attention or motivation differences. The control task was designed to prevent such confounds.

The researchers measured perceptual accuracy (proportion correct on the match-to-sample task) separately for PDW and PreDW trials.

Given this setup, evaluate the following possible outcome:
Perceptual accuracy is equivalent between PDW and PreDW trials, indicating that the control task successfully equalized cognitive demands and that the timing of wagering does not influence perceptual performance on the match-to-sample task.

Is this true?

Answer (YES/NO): YES